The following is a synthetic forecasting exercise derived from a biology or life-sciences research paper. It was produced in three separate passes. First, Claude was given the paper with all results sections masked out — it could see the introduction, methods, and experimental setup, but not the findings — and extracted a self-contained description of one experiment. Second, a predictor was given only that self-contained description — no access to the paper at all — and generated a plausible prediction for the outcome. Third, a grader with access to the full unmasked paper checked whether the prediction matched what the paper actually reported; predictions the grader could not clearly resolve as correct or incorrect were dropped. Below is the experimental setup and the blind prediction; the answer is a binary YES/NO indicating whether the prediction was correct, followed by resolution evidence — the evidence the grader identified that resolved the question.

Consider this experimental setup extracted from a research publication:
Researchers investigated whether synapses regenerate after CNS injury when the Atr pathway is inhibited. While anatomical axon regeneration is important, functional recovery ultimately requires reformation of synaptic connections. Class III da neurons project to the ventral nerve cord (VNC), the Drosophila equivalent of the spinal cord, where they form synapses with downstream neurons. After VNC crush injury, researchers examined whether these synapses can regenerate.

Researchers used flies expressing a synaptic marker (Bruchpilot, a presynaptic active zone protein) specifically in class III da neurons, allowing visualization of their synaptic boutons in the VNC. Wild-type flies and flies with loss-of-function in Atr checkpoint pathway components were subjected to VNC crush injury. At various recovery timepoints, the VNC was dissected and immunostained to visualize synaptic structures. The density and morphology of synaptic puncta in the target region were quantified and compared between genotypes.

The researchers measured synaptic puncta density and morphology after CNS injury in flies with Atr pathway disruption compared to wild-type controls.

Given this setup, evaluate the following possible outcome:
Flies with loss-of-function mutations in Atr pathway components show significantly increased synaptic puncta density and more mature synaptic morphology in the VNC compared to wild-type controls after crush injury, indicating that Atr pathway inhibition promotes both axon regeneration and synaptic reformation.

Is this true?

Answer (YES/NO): NO